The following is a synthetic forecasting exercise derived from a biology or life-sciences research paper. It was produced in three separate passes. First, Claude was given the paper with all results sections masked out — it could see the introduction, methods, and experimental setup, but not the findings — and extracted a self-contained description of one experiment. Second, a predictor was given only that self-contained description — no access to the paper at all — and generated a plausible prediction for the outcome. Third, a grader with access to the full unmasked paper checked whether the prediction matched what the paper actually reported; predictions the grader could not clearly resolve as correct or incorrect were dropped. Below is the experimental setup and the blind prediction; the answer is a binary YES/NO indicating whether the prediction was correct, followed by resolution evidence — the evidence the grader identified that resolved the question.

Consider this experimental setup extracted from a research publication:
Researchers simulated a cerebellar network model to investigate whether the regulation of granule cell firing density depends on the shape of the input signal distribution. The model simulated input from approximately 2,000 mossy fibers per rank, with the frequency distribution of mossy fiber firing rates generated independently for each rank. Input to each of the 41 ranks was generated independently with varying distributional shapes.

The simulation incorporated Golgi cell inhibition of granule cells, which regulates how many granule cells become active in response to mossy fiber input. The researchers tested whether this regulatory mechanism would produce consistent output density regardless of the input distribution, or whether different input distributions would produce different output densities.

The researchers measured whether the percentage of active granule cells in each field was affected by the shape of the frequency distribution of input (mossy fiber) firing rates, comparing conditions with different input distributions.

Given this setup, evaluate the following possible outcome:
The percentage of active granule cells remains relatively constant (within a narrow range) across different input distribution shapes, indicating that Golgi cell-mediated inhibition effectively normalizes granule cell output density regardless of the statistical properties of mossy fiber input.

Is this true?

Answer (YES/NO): YES